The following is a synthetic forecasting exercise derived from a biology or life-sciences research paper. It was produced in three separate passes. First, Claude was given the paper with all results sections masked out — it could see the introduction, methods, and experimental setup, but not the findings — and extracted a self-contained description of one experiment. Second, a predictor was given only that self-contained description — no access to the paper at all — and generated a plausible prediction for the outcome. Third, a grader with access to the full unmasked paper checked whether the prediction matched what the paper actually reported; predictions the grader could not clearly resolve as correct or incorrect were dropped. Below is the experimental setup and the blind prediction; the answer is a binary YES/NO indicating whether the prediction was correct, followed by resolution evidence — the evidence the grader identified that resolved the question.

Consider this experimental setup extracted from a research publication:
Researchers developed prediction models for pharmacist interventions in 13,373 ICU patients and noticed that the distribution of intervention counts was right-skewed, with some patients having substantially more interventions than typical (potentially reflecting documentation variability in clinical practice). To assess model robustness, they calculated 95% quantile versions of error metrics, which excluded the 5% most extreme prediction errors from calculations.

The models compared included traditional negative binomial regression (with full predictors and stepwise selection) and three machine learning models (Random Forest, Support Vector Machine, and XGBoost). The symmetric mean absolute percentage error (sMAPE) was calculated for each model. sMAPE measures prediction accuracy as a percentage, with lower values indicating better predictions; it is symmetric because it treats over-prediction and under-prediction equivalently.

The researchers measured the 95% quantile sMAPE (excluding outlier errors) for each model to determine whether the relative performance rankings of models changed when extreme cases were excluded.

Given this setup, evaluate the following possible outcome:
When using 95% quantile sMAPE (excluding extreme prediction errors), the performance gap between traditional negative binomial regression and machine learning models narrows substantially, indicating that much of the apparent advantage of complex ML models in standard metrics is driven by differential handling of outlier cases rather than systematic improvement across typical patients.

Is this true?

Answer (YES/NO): NO